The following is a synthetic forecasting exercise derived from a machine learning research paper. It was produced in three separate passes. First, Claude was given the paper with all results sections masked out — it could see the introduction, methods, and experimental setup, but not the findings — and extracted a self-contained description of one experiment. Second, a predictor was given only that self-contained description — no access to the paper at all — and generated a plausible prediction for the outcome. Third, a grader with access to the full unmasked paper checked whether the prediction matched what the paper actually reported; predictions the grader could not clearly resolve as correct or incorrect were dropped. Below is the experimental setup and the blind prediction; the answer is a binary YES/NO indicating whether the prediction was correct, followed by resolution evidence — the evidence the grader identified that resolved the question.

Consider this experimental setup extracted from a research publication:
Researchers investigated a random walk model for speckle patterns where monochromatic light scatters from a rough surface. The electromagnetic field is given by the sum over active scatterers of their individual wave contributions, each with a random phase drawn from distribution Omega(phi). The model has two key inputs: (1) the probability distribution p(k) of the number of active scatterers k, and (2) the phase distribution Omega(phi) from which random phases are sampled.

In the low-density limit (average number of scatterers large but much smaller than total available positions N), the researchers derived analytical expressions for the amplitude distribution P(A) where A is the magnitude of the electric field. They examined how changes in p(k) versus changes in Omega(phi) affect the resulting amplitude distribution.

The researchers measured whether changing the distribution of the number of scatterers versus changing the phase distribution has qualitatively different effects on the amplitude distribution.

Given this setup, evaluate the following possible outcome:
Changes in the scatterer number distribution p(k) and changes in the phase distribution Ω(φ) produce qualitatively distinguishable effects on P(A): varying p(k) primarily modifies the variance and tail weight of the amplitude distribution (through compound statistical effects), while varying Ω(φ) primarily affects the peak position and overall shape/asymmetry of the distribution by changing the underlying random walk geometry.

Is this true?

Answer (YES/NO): NO